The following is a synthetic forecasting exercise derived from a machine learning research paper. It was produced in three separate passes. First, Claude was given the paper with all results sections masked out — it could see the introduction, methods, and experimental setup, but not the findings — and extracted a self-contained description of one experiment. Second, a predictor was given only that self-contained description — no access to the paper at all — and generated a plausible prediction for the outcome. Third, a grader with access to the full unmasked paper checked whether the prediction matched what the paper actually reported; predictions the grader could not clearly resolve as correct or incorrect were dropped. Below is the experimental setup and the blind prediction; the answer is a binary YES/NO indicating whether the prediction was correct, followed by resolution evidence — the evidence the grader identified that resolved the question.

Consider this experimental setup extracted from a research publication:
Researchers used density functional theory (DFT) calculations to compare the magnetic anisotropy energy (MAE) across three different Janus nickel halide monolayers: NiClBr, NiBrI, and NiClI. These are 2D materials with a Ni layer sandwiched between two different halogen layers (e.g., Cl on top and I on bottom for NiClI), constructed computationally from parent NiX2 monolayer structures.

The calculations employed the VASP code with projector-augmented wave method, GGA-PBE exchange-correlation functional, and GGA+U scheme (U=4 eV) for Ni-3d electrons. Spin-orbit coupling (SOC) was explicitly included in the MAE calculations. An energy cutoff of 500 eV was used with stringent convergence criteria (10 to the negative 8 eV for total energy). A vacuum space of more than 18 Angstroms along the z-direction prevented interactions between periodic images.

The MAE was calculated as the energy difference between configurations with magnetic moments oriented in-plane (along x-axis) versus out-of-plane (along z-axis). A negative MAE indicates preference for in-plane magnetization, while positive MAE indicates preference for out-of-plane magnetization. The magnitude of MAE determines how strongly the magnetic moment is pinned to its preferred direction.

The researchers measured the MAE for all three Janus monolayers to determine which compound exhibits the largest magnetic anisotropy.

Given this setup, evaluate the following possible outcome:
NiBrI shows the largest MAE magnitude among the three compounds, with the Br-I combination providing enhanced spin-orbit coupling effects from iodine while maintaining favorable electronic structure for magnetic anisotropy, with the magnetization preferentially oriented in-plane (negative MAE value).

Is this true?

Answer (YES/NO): NO